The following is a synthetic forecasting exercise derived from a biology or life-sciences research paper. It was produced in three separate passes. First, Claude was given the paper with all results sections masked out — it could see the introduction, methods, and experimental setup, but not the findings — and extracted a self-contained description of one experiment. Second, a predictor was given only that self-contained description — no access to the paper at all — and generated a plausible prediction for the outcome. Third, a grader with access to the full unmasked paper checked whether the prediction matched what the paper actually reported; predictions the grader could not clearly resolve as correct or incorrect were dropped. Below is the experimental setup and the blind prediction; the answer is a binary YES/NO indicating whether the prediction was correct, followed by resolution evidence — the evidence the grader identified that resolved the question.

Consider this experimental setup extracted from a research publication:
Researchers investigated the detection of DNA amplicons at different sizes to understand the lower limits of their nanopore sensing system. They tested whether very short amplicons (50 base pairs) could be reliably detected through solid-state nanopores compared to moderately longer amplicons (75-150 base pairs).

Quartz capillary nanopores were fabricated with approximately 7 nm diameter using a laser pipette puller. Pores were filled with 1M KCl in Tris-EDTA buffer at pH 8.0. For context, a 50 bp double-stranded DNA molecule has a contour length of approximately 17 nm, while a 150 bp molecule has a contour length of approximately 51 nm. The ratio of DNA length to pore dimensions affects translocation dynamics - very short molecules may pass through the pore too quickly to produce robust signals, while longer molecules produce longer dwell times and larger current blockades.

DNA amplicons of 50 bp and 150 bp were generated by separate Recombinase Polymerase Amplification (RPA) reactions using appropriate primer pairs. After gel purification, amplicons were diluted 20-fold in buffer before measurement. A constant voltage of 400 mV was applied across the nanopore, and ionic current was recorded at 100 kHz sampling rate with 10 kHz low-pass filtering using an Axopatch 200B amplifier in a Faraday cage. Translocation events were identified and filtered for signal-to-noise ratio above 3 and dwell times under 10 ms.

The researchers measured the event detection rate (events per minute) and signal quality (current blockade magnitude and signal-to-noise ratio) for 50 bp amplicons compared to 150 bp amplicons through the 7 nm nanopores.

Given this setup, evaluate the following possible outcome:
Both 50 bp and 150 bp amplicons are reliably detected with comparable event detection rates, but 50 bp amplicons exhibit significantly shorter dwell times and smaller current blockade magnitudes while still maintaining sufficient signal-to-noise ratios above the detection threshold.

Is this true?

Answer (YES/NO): NO